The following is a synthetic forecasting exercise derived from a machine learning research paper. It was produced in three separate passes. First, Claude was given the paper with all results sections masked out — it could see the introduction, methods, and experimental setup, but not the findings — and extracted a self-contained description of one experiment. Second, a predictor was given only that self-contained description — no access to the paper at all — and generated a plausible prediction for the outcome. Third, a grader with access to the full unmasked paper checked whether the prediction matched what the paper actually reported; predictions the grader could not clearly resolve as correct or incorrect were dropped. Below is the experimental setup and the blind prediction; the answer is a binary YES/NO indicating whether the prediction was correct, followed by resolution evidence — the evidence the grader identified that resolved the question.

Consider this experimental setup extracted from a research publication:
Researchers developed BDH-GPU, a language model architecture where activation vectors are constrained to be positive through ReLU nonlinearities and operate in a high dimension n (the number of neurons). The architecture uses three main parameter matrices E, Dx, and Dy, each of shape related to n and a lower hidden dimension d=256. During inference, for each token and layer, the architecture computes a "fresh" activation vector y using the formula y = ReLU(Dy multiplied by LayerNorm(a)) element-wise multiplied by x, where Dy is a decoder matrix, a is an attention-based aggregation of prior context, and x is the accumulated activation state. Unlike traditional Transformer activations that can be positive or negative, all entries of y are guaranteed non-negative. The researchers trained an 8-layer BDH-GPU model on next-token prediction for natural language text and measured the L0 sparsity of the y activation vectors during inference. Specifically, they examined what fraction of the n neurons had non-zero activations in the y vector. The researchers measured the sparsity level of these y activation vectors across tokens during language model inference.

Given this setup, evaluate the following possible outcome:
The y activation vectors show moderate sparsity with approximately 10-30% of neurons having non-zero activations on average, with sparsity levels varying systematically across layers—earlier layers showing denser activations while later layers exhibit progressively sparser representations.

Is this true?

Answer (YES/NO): NO